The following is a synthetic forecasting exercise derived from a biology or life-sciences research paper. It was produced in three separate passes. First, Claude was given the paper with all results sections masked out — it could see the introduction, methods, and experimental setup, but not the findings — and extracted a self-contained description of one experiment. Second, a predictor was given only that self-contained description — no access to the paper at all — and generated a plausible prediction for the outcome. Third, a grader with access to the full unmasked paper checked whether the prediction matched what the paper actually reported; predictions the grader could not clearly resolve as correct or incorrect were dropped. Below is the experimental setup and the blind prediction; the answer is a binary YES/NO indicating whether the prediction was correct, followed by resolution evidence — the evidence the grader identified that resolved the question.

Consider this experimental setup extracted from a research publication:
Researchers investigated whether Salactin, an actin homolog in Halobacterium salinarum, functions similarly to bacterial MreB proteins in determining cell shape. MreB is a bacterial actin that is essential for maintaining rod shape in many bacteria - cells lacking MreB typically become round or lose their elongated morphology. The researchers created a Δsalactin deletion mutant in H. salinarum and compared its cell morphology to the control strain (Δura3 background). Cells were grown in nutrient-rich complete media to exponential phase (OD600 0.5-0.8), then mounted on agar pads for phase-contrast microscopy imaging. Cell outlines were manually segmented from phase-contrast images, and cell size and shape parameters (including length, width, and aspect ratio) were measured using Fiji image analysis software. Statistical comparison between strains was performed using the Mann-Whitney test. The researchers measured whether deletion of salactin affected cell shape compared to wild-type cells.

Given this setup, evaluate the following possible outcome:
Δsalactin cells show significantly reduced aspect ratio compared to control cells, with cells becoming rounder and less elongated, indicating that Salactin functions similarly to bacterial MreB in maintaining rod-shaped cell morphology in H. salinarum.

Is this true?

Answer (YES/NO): NO